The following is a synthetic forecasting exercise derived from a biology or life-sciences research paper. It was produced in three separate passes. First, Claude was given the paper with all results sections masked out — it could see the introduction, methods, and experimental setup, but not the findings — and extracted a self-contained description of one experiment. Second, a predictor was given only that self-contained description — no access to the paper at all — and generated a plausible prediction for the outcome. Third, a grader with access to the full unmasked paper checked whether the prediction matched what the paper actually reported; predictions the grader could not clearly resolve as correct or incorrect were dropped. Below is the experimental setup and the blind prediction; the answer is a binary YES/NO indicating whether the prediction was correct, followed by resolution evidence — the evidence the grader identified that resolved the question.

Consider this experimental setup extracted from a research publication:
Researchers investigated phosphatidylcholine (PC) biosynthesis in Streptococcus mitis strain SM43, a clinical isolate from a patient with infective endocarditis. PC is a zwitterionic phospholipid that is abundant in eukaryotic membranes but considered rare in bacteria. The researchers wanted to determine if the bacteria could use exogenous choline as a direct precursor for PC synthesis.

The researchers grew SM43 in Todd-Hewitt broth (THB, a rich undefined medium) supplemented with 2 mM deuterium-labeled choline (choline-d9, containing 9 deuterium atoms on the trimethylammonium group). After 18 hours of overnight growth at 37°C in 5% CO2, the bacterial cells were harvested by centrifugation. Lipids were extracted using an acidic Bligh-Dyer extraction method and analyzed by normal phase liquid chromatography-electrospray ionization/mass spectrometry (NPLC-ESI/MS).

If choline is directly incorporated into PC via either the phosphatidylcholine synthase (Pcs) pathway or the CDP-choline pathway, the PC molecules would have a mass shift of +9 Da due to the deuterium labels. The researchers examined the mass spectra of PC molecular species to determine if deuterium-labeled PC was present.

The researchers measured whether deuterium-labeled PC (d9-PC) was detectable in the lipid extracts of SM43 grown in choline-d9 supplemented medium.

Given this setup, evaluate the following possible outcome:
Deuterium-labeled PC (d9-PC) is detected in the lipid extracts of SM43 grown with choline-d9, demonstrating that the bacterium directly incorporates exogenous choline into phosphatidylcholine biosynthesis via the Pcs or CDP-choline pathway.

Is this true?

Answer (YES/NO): NO